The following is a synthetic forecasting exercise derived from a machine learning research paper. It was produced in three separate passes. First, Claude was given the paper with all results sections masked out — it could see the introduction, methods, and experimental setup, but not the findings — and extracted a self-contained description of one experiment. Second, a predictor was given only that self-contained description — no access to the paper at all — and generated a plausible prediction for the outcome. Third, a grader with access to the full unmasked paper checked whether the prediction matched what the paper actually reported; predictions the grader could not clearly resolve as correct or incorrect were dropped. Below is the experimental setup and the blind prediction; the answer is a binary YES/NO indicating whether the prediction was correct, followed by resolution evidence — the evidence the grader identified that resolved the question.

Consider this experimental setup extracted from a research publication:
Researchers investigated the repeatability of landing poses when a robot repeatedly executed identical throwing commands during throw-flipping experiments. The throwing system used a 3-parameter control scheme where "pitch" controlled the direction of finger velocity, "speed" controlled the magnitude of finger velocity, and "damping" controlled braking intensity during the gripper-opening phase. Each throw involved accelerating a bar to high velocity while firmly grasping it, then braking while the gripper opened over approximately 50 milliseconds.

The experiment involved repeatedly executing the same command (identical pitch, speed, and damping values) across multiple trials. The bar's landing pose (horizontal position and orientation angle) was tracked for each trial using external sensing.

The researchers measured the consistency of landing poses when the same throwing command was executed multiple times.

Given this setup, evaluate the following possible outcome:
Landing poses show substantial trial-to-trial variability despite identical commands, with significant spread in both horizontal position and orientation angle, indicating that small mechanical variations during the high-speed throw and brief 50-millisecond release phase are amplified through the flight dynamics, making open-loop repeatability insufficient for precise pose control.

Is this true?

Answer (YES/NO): YES